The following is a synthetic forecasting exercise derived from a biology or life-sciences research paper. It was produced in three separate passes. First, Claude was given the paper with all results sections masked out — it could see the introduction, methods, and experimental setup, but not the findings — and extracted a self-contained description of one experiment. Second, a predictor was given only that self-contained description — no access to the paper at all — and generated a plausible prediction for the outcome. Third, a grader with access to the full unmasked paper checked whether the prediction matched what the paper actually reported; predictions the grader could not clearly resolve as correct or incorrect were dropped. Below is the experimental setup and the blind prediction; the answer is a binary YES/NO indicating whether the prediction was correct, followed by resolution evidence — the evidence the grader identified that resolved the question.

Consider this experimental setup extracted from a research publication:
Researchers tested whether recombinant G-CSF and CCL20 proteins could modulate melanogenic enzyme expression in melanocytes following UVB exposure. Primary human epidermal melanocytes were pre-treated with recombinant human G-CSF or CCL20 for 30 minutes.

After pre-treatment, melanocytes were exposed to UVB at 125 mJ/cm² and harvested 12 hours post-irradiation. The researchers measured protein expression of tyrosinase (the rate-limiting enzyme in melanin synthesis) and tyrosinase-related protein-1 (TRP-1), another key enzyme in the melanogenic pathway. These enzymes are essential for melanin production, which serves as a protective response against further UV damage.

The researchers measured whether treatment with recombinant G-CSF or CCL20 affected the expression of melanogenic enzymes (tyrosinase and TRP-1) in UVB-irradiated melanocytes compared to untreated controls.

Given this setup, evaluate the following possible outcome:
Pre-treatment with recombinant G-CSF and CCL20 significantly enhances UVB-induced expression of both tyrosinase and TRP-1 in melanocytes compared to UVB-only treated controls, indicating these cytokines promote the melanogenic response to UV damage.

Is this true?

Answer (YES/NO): YES